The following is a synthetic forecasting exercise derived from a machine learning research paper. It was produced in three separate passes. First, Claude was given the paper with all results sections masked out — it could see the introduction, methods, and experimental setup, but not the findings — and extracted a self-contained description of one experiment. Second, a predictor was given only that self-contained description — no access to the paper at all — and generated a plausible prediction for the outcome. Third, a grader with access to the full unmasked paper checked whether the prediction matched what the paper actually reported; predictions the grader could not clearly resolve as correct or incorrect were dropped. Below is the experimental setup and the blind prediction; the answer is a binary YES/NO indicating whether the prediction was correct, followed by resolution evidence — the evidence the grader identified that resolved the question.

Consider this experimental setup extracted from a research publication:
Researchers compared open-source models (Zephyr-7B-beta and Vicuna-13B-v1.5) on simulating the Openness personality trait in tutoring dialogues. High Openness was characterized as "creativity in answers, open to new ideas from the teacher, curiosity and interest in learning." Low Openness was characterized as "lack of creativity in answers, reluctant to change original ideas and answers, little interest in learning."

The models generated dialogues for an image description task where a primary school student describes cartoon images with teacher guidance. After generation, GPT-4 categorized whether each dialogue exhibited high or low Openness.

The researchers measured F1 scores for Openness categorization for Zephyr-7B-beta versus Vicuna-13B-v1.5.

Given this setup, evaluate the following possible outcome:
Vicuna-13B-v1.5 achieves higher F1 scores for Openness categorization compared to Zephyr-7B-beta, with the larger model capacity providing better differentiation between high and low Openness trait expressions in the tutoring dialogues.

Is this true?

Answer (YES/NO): NO